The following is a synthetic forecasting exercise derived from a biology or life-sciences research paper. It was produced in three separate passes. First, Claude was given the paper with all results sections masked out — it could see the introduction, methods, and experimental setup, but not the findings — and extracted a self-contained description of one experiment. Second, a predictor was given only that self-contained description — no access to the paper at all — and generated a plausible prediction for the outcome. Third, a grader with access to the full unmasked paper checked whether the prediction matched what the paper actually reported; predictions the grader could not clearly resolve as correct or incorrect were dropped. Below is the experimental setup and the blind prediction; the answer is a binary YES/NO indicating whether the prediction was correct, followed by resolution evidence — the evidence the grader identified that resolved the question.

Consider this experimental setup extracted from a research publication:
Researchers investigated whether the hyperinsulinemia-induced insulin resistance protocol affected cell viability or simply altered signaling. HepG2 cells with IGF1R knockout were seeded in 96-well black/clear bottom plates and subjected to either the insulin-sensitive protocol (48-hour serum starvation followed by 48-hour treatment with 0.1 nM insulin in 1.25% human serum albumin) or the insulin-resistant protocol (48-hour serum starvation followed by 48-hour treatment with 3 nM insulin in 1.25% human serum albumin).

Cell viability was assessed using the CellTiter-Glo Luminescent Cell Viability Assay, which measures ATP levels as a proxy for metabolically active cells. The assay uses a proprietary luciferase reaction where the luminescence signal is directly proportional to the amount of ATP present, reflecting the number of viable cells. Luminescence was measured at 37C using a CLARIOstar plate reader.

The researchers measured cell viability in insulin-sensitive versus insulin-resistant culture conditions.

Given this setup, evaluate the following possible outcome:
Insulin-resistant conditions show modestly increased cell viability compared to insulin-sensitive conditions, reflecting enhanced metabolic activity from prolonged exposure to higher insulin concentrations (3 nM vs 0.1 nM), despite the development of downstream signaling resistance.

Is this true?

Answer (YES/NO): YES